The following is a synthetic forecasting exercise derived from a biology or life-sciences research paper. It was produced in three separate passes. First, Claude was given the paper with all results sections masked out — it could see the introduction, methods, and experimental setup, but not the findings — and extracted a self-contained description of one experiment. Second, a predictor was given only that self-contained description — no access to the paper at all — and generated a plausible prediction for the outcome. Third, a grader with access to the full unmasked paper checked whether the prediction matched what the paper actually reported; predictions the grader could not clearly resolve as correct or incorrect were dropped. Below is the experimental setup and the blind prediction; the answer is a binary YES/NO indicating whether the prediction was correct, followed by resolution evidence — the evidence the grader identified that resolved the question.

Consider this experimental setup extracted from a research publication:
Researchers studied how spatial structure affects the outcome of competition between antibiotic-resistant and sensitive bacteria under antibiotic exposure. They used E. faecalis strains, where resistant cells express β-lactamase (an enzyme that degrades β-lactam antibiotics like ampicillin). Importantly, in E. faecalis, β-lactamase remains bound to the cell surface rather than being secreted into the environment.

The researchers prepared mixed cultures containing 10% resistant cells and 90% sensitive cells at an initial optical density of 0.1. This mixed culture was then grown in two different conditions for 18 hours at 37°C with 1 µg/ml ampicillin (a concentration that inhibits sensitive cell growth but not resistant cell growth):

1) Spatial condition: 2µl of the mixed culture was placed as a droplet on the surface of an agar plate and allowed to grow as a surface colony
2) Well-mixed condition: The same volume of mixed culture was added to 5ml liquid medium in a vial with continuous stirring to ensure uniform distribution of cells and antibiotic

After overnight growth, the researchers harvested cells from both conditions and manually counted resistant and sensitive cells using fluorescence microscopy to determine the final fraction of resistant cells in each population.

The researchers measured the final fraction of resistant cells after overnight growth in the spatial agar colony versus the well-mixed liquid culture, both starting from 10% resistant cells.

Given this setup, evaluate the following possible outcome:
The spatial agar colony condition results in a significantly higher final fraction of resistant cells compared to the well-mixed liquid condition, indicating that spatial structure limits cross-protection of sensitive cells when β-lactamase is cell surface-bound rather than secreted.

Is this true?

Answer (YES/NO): NO